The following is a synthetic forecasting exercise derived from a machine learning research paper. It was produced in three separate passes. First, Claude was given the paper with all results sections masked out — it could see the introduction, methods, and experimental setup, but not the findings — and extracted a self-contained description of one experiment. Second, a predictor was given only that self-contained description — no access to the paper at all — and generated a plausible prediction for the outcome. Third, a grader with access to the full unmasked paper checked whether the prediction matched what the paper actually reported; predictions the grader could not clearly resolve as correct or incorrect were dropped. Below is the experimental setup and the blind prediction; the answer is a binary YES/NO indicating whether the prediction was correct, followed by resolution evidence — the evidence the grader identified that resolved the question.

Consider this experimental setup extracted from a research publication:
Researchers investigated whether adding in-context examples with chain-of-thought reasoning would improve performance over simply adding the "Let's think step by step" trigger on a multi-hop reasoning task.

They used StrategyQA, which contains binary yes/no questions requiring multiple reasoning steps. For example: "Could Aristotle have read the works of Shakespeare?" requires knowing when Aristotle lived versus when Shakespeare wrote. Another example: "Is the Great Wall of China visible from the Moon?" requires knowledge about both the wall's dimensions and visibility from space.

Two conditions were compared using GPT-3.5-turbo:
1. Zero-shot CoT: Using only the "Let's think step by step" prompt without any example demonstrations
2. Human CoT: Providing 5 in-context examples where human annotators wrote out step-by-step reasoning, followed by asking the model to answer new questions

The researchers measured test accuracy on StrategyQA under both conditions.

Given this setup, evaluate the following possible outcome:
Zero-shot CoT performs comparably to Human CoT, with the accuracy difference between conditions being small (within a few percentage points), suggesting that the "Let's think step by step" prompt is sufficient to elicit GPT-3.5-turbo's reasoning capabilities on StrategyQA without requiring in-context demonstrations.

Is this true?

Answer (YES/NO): NO